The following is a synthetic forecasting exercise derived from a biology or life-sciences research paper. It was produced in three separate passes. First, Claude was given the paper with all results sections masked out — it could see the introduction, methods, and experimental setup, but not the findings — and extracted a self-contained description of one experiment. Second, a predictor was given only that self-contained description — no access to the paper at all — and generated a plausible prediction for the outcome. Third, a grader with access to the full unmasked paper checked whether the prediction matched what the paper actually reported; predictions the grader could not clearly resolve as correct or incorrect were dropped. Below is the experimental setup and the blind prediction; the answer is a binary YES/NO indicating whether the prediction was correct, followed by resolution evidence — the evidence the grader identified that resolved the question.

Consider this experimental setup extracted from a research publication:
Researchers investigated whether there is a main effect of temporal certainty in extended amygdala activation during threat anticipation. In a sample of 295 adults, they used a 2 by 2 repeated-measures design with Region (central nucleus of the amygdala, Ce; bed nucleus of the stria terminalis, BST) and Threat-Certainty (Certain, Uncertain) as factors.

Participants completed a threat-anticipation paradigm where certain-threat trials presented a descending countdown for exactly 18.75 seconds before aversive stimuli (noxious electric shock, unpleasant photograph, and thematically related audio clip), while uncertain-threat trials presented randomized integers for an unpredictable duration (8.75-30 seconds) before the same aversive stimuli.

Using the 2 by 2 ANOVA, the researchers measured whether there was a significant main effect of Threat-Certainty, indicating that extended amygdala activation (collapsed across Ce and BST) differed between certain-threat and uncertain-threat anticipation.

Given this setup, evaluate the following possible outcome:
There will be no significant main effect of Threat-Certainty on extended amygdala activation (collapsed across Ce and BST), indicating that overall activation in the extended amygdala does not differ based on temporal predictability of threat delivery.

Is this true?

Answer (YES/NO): YES